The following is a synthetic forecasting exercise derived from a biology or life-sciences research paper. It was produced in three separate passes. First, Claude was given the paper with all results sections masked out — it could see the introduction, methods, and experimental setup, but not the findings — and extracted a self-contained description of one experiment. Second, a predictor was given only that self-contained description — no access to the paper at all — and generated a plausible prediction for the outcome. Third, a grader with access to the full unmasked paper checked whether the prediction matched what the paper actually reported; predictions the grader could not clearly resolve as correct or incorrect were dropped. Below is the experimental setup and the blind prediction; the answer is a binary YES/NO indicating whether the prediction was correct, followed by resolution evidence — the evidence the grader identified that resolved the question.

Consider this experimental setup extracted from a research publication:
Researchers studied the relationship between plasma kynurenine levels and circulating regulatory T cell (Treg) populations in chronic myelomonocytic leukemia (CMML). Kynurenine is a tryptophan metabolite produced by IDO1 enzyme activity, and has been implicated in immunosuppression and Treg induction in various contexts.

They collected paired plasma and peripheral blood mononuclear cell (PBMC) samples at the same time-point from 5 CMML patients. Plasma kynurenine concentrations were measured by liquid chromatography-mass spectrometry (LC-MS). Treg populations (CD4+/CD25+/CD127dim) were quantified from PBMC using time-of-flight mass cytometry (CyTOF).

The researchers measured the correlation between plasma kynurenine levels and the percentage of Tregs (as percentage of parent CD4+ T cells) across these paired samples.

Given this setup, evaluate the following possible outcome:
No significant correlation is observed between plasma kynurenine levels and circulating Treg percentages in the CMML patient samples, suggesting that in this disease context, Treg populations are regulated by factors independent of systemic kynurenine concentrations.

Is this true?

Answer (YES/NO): NO